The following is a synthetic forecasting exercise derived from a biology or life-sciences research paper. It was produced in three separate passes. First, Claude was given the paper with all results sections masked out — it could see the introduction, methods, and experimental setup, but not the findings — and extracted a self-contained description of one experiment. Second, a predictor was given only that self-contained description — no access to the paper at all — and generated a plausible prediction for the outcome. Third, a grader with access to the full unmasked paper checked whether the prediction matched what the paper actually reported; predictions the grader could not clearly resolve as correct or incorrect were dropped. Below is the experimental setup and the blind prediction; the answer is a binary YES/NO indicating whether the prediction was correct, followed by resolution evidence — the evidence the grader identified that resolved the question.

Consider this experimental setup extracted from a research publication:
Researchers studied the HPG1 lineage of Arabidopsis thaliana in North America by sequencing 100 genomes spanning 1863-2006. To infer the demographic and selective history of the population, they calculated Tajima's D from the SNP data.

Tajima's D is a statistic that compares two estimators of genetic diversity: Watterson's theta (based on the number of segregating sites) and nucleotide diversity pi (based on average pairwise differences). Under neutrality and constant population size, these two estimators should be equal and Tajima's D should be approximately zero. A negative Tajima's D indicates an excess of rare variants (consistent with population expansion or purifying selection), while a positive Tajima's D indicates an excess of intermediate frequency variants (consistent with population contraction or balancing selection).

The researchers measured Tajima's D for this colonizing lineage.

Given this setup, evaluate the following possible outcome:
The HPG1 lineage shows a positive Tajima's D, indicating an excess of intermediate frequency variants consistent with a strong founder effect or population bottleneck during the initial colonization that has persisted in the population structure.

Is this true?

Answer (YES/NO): NO